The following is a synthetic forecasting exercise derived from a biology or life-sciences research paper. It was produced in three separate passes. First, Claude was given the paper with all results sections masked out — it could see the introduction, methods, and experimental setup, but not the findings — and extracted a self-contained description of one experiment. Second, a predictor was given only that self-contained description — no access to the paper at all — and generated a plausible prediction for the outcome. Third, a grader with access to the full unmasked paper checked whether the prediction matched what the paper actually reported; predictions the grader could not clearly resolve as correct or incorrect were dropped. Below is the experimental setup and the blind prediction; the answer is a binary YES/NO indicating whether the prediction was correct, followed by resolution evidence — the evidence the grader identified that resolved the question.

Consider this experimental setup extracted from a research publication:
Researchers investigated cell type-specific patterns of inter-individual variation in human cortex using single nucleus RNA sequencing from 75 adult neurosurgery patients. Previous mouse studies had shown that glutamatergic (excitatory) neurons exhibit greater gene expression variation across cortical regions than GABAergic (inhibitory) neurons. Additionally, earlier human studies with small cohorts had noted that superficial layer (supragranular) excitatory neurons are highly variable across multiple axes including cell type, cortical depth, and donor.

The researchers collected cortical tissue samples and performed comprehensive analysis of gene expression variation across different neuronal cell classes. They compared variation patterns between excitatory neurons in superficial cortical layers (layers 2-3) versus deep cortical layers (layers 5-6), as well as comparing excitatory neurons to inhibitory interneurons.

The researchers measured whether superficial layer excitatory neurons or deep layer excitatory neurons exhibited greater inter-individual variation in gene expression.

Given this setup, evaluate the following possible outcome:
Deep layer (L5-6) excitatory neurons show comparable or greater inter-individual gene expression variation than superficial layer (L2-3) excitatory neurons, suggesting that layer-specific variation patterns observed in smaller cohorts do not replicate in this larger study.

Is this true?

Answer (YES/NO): YES